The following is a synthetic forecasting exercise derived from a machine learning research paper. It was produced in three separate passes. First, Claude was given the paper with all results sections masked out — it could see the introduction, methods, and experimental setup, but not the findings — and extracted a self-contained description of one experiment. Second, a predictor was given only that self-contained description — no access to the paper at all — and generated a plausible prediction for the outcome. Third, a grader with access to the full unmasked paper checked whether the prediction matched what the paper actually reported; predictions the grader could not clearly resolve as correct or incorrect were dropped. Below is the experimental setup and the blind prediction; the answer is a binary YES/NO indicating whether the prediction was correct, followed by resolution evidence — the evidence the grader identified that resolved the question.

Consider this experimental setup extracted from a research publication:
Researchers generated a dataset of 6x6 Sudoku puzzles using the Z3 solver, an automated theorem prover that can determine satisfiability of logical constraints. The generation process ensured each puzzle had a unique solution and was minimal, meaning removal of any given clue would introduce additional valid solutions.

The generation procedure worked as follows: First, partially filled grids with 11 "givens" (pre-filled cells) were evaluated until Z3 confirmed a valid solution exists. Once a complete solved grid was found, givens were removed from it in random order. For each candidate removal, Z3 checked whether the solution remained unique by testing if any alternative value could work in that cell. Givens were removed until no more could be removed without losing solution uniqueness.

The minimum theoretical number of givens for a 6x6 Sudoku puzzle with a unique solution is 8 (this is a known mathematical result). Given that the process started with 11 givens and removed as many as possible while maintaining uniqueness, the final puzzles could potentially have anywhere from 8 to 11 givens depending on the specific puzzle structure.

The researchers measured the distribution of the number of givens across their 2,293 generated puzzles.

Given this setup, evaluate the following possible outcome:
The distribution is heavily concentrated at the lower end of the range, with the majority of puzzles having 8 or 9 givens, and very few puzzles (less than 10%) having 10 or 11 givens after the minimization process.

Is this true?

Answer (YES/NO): NO